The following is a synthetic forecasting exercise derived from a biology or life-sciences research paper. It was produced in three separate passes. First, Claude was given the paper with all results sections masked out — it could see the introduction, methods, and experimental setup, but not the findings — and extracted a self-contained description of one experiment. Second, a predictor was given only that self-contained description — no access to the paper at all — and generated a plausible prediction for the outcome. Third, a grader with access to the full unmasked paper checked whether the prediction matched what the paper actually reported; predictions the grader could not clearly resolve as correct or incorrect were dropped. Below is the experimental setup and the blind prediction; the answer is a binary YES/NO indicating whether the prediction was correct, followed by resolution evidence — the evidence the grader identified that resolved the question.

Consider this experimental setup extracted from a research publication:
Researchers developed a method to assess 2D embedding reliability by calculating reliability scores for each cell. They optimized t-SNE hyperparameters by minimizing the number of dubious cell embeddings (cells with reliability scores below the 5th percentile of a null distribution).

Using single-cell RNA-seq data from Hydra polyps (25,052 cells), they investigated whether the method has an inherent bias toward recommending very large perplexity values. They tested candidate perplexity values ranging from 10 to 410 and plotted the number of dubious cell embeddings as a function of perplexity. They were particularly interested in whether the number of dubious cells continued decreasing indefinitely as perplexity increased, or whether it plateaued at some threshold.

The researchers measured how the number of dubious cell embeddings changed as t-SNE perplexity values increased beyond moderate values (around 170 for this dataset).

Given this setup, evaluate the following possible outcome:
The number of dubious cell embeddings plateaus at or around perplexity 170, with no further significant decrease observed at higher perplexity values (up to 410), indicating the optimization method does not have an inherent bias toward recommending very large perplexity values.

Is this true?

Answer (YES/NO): YES